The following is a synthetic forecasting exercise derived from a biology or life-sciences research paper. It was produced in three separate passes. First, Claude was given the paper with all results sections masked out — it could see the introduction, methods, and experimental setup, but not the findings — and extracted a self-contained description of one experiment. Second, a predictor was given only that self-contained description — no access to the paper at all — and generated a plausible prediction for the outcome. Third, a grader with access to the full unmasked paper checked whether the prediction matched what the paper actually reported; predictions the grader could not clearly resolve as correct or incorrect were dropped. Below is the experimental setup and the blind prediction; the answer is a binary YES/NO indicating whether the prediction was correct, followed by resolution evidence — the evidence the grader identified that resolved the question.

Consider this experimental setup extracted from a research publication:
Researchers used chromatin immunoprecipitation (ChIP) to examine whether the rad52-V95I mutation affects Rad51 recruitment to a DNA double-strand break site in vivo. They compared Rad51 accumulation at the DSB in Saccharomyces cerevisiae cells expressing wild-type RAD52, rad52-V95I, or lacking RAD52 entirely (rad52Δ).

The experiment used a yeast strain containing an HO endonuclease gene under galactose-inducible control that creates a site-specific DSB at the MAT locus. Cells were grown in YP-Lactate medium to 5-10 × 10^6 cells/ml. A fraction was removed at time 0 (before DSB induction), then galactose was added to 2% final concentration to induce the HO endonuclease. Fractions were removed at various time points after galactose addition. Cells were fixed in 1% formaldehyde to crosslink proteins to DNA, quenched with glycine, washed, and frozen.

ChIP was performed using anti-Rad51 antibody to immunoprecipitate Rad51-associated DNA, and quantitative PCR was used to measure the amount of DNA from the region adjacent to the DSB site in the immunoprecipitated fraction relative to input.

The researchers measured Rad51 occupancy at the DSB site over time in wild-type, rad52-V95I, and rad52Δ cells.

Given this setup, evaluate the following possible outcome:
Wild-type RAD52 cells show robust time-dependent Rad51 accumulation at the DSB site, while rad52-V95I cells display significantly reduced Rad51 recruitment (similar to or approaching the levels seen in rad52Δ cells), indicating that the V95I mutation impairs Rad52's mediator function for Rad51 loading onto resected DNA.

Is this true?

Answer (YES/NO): NO